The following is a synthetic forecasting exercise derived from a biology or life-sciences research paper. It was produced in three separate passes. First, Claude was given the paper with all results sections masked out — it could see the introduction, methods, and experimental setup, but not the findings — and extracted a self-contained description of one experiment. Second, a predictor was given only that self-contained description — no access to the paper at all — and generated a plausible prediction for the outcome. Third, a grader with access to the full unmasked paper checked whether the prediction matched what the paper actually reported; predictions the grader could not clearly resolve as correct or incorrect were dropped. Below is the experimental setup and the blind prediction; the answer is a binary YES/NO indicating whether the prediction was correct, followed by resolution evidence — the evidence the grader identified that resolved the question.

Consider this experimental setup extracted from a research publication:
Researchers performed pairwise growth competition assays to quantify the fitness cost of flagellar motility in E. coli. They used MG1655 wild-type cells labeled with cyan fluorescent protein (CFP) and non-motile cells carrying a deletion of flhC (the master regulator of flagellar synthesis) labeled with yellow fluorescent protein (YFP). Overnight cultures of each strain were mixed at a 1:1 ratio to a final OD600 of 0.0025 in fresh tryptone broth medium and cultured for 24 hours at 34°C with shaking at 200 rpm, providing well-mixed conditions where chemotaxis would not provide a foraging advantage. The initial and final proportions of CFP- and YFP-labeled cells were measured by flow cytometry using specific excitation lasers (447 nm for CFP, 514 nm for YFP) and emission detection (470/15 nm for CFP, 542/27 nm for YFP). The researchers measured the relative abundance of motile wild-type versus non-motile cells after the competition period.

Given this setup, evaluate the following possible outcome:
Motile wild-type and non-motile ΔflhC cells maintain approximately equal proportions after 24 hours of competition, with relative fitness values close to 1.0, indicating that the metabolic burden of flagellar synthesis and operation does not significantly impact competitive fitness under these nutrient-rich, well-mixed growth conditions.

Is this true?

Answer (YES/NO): NO